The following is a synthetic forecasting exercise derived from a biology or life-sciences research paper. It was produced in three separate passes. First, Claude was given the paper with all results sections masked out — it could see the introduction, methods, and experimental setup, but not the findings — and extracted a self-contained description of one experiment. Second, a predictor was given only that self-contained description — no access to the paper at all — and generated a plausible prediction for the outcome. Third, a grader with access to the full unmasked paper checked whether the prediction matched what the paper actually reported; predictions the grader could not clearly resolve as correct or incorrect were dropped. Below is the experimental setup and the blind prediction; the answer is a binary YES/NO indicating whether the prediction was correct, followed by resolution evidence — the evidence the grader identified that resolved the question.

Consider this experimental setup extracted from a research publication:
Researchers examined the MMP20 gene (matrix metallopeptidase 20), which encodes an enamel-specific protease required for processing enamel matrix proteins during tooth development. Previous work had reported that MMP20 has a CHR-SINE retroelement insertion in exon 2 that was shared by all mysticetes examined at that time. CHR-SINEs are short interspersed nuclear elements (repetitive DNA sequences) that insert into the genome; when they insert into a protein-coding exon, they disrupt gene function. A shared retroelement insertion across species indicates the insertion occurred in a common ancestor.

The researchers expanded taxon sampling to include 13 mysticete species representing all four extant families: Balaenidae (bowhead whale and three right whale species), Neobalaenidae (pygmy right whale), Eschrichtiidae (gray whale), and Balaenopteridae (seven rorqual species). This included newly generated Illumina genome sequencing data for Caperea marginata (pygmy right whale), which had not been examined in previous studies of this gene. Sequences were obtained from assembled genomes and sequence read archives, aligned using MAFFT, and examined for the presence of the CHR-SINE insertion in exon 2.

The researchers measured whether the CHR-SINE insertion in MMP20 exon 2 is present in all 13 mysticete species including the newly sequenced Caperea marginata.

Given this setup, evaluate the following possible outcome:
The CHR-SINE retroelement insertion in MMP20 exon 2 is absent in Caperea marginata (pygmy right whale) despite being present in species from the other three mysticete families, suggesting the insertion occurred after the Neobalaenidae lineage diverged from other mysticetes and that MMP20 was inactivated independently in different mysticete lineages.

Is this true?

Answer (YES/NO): NO